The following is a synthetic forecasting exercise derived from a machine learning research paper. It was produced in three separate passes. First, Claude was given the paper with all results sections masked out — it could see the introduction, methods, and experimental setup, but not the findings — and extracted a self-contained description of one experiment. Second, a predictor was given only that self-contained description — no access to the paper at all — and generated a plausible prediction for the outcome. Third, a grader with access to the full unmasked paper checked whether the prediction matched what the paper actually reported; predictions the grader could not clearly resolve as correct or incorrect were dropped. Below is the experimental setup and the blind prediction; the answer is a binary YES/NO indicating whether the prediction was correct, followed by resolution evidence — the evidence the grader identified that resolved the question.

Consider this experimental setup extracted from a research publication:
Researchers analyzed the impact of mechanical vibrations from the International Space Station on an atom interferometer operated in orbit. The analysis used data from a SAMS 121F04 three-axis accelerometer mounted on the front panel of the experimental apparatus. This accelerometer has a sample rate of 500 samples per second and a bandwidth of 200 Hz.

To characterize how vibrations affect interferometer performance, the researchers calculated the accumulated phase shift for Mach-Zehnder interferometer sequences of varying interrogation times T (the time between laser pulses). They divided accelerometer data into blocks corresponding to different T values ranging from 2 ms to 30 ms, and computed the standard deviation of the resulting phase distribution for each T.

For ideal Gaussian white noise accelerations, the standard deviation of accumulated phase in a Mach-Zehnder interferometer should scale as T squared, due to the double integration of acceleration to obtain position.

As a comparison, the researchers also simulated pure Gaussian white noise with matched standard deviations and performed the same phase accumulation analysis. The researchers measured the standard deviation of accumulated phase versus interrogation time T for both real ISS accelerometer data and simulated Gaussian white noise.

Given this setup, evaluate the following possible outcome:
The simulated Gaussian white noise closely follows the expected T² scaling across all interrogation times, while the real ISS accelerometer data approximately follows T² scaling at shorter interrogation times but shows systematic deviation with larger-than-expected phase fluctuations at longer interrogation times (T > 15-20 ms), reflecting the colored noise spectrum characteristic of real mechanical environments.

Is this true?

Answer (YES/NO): NO